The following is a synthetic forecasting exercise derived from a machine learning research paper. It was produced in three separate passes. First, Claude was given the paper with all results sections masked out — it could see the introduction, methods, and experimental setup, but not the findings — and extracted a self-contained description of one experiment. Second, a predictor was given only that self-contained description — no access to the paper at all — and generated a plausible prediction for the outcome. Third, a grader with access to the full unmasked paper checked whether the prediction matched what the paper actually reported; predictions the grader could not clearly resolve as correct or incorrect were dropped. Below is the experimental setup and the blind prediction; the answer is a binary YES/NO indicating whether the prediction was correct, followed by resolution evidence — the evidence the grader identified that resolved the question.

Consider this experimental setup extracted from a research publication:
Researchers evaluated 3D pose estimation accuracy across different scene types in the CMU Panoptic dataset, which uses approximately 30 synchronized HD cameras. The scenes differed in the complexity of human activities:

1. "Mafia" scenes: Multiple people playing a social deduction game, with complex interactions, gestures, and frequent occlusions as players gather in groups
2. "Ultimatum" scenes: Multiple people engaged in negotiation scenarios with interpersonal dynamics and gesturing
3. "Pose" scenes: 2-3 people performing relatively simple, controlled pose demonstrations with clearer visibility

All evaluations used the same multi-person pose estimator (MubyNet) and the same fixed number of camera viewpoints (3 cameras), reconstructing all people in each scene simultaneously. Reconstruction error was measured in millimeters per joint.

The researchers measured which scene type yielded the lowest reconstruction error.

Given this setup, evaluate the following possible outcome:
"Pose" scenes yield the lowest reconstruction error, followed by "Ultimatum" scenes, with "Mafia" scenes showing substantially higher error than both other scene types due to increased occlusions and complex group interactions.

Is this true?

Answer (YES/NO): NO